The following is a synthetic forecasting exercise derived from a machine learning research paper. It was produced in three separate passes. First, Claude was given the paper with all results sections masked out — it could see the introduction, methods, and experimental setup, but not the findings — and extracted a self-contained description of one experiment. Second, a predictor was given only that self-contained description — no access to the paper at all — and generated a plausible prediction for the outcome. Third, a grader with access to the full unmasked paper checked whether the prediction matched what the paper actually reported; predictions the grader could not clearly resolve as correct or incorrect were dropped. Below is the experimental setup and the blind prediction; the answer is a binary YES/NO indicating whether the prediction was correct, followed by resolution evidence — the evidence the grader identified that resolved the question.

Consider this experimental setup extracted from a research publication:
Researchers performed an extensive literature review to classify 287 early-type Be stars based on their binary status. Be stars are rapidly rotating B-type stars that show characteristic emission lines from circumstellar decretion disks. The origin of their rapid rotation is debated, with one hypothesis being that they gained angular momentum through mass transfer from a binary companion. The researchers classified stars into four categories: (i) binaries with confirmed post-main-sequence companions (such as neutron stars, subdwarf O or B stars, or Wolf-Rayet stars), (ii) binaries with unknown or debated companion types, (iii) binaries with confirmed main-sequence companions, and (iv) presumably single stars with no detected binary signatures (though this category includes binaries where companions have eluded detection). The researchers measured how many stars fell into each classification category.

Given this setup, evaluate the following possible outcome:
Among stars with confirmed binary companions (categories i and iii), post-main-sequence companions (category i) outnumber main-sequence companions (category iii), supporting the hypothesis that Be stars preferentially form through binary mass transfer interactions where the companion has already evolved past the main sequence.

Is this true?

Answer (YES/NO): YES